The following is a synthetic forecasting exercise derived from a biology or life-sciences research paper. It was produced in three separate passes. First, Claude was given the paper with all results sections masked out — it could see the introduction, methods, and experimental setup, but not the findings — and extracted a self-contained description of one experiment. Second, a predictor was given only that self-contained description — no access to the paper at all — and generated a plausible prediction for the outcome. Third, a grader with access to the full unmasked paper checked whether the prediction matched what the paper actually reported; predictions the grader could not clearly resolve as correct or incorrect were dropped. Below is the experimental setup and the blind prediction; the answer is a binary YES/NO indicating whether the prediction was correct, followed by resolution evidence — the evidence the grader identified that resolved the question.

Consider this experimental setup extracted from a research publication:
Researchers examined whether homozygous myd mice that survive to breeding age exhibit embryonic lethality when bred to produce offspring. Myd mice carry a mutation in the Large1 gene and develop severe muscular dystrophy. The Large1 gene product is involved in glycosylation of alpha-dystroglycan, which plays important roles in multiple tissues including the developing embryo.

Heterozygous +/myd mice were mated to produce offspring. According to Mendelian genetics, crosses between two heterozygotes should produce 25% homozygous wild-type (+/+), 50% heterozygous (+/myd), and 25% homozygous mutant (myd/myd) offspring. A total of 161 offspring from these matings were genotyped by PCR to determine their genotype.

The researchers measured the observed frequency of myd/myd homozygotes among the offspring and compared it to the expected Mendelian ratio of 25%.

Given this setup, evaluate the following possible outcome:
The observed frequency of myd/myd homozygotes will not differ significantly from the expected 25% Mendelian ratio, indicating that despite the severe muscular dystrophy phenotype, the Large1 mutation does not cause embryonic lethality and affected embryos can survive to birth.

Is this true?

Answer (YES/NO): NO